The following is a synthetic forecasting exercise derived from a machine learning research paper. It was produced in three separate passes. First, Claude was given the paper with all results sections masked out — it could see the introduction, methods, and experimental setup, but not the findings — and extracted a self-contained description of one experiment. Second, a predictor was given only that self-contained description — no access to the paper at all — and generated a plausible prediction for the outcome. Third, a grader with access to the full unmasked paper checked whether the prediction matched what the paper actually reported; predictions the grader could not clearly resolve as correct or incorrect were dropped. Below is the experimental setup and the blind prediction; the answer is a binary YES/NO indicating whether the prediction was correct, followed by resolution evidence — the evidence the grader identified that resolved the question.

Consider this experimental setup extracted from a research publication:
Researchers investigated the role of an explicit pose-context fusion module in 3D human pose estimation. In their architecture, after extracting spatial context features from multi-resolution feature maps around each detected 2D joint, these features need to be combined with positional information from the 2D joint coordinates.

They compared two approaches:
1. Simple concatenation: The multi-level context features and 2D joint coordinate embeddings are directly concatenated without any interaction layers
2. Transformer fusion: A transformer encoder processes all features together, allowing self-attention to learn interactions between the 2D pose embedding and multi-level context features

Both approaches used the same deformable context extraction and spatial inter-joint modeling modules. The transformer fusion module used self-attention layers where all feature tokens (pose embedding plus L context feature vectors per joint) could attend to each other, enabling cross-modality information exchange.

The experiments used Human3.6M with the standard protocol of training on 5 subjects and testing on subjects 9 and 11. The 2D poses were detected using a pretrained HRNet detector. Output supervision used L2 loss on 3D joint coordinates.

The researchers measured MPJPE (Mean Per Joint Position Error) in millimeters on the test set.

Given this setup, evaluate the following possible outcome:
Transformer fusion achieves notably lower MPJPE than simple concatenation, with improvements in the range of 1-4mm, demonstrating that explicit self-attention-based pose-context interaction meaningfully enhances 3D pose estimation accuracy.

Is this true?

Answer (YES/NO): NO